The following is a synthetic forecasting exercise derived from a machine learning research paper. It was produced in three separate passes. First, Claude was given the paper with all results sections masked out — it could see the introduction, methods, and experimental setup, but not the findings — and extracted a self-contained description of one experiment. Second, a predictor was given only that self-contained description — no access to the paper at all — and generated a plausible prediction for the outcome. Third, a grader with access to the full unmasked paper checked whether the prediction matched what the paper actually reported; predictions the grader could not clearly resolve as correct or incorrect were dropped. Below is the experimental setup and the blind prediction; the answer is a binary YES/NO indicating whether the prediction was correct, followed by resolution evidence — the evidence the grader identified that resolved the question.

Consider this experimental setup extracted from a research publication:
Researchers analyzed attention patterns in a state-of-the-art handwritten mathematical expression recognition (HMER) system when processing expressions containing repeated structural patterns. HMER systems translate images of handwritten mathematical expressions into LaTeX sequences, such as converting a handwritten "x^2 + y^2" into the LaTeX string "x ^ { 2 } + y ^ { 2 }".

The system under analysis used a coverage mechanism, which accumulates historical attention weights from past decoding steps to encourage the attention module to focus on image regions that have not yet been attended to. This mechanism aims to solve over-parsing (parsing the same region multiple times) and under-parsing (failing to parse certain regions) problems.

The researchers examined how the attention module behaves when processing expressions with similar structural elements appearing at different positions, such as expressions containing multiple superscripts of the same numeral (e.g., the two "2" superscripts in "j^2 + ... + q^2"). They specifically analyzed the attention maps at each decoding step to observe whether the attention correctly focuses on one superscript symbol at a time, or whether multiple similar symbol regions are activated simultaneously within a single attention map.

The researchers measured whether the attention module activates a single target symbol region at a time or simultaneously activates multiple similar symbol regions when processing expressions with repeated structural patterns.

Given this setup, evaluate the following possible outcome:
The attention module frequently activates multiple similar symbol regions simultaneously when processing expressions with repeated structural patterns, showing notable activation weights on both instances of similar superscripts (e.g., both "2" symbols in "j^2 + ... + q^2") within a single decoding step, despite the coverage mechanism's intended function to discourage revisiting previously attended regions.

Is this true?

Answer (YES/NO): YES